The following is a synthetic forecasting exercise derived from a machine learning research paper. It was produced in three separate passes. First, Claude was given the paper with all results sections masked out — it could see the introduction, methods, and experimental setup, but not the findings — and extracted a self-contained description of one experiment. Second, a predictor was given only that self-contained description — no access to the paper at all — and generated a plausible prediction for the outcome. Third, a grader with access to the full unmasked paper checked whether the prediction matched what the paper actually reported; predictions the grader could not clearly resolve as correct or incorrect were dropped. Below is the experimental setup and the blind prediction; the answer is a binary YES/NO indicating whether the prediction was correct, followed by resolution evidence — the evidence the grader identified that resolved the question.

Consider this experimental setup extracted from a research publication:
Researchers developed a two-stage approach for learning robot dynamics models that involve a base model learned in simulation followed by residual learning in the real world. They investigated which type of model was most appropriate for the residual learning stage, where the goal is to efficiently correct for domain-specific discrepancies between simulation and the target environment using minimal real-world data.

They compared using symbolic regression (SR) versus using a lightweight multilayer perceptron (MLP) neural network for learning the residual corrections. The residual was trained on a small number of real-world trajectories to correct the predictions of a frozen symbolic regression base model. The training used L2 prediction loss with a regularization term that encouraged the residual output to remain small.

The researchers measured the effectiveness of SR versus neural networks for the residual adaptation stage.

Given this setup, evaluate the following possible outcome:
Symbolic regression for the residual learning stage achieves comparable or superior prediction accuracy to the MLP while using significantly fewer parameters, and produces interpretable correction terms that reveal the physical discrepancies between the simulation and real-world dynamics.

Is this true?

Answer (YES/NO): NO